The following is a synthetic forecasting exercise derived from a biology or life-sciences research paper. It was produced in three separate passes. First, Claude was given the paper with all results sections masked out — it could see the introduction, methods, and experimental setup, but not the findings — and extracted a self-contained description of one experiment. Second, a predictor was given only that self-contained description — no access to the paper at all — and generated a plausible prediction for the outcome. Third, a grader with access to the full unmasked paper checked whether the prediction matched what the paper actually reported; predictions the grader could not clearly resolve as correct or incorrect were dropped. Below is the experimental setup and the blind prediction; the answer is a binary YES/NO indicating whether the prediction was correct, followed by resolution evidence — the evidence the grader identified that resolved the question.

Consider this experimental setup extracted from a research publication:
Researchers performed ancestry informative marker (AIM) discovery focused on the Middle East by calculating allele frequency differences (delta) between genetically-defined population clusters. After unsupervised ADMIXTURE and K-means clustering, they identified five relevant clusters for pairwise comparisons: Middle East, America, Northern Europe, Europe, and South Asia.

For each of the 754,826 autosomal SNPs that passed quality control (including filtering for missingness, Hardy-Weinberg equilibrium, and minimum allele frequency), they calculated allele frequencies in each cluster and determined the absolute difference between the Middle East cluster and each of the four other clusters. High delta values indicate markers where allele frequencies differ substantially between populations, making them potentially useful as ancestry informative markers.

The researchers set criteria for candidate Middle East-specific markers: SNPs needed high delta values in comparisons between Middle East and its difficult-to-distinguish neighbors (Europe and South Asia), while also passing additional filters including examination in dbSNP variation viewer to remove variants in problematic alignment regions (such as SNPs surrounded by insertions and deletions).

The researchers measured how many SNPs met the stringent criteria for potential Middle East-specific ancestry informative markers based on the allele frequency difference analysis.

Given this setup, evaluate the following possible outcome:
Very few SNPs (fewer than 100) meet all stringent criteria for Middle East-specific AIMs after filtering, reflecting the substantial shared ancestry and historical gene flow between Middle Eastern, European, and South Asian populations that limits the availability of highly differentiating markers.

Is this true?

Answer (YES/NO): YES